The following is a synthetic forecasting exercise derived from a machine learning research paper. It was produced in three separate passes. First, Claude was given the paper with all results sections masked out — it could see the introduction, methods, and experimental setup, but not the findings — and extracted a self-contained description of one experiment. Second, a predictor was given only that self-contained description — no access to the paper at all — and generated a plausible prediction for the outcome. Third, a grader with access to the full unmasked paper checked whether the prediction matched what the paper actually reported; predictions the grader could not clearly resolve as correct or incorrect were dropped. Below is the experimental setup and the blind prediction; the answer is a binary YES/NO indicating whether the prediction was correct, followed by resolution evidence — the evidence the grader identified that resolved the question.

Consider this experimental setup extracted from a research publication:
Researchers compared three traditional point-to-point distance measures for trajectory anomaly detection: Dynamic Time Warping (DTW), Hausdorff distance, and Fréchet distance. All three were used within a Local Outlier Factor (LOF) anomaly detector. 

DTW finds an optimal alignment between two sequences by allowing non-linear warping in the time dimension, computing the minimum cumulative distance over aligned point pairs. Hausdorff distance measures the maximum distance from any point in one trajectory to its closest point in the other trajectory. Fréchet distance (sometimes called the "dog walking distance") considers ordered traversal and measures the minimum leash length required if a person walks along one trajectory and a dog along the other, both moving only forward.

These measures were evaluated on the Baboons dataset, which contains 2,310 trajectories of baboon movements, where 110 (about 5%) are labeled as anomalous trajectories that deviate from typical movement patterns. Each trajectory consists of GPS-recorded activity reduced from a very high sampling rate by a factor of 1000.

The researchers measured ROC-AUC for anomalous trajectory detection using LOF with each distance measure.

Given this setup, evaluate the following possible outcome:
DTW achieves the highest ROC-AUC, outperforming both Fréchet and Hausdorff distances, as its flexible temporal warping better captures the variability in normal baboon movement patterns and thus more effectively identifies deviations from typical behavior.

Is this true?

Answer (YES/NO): NO